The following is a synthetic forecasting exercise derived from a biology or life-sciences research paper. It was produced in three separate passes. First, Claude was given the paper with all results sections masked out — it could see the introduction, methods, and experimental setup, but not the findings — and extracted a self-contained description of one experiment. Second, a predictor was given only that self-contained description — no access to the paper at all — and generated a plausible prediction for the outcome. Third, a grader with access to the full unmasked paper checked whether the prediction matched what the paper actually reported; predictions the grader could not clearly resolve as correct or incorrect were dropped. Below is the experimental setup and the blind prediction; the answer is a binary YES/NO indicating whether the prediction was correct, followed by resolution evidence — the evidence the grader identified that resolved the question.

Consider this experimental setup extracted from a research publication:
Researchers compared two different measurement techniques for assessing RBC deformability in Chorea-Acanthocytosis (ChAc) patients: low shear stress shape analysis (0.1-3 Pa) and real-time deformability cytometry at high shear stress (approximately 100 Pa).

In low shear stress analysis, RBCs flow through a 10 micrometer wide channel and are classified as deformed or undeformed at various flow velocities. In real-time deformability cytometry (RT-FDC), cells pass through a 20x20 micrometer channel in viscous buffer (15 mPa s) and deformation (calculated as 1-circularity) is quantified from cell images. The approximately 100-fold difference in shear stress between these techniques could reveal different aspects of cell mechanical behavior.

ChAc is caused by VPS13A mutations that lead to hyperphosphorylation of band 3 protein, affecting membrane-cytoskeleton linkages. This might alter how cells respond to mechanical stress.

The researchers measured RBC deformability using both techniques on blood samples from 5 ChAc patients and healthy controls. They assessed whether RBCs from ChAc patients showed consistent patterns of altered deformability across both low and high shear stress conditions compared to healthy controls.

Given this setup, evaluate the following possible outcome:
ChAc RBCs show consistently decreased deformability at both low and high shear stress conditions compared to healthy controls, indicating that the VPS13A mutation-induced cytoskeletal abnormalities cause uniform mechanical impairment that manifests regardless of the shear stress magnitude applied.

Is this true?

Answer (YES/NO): NO